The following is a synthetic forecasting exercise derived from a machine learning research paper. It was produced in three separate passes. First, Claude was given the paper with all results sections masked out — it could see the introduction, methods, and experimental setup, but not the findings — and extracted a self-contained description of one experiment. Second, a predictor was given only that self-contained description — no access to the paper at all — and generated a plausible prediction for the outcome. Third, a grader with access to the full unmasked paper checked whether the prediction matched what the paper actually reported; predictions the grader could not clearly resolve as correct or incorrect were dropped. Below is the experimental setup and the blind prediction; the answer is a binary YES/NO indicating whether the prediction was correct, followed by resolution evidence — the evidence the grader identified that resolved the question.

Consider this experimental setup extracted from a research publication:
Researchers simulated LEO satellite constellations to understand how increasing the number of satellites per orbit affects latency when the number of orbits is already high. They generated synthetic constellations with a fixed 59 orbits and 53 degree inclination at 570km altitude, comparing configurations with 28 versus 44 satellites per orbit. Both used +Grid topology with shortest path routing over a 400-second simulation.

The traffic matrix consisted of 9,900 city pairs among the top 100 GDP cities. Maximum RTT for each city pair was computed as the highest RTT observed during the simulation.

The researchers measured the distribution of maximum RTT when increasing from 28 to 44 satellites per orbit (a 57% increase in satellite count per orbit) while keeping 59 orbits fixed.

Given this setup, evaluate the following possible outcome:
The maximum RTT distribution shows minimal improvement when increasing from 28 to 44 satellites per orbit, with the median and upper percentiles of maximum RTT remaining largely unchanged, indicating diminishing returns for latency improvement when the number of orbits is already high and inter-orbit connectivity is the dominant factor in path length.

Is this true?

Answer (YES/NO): YES